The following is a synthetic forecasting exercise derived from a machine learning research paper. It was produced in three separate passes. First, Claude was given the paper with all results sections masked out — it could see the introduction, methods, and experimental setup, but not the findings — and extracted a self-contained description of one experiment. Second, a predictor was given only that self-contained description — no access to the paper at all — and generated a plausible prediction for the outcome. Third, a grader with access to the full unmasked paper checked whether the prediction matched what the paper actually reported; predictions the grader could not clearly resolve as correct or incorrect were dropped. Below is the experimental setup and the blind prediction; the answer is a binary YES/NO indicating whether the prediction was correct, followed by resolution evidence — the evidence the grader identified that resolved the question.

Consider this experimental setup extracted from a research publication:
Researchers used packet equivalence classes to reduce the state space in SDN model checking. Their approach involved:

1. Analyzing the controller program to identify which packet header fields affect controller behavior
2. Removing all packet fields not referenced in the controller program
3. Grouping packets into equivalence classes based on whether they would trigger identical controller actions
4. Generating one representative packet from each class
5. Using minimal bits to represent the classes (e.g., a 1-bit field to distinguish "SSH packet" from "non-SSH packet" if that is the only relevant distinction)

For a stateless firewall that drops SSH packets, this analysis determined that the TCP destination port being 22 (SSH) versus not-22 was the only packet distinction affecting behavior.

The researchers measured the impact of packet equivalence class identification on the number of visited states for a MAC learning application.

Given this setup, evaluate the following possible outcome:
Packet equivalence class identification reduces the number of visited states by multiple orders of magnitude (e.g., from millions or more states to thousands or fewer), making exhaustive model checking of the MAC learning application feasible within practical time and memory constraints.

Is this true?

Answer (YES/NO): NO